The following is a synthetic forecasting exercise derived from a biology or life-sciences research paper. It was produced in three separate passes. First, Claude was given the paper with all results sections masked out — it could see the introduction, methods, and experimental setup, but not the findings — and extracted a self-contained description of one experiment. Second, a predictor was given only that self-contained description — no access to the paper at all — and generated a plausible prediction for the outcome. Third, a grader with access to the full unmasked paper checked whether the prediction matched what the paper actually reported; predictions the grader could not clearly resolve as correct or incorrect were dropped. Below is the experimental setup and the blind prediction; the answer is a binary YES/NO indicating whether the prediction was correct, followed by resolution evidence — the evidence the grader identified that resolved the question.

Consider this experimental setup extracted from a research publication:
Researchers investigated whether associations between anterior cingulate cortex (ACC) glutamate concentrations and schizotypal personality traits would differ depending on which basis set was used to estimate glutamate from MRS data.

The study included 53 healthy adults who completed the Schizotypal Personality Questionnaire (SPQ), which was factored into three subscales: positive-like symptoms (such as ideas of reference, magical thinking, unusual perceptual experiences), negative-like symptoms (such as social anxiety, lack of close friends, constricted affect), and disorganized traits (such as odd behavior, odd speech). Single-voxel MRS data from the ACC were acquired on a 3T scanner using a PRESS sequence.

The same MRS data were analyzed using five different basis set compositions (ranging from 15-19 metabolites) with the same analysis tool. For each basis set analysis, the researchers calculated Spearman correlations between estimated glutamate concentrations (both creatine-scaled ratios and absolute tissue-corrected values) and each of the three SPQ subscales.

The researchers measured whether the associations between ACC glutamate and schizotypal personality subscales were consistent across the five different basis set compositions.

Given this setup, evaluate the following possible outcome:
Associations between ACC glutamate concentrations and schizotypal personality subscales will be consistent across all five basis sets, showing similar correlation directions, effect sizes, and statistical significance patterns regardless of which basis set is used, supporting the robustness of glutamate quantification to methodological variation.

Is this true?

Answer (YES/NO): NO